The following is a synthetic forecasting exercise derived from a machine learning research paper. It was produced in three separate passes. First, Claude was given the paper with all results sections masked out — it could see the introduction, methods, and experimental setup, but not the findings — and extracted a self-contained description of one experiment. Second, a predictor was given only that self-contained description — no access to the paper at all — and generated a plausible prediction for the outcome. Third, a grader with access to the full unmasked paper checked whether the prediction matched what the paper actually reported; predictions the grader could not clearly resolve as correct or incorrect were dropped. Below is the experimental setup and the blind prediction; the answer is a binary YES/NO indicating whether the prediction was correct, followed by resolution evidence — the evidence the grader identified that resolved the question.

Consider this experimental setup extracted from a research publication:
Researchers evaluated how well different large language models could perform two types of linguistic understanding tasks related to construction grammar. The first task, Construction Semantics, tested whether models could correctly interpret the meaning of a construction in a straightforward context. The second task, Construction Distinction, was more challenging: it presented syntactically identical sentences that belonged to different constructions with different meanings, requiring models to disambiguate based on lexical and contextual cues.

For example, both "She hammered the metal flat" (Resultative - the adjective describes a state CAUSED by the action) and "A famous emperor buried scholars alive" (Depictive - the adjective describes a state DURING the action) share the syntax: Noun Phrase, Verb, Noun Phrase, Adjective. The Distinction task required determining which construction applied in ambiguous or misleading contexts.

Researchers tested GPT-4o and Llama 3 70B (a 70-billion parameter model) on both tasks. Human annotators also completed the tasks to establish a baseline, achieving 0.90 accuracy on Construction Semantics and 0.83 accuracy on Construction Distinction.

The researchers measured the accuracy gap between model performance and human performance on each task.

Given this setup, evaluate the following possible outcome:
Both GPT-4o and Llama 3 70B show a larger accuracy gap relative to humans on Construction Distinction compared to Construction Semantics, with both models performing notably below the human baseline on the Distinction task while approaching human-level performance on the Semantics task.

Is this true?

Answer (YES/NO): NO